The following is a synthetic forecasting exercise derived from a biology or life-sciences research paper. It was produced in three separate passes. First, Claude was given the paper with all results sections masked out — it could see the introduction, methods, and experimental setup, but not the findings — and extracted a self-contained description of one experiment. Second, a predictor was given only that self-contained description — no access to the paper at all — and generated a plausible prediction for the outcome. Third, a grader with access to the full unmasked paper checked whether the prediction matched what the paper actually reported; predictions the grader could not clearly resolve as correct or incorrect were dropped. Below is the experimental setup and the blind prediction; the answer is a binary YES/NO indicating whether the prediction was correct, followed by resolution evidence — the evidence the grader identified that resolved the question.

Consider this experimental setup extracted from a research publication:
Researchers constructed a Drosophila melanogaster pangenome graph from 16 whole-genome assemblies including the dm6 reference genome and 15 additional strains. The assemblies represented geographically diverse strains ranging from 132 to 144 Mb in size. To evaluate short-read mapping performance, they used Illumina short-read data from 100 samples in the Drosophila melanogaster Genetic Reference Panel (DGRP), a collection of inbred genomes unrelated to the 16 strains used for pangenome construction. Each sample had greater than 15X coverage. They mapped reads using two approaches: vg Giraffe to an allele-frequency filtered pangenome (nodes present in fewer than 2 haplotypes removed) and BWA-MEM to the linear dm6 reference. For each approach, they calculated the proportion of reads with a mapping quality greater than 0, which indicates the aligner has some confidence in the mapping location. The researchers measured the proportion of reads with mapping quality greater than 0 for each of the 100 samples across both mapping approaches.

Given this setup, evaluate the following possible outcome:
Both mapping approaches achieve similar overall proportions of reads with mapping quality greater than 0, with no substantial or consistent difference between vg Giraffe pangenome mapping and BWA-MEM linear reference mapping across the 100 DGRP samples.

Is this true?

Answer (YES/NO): NO